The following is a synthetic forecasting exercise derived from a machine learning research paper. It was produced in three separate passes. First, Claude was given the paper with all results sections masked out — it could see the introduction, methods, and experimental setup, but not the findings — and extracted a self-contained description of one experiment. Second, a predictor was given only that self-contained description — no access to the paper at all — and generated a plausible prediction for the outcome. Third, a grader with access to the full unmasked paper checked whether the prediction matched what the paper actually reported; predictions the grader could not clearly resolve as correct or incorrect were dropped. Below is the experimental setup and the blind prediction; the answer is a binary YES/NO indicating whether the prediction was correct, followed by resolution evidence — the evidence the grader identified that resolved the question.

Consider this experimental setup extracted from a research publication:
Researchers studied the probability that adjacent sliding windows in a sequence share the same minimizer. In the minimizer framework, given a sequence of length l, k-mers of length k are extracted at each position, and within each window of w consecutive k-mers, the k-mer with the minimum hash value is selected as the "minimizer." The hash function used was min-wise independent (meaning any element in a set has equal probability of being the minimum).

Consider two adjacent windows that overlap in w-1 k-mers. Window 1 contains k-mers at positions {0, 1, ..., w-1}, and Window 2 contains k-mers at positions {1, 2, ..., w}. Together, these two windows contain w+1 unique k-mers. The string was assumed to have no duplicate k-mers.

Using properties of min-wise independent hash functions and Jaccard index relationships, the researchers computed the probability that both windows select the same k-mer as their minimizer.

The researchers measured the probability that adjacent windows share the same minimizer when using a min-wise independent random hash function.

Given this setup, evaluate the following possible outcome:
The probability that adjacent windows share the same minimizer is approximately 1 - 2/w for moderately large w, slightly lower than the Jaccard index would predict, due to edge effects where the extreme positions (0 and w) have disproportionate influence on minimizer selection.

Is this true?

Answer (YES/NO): NO